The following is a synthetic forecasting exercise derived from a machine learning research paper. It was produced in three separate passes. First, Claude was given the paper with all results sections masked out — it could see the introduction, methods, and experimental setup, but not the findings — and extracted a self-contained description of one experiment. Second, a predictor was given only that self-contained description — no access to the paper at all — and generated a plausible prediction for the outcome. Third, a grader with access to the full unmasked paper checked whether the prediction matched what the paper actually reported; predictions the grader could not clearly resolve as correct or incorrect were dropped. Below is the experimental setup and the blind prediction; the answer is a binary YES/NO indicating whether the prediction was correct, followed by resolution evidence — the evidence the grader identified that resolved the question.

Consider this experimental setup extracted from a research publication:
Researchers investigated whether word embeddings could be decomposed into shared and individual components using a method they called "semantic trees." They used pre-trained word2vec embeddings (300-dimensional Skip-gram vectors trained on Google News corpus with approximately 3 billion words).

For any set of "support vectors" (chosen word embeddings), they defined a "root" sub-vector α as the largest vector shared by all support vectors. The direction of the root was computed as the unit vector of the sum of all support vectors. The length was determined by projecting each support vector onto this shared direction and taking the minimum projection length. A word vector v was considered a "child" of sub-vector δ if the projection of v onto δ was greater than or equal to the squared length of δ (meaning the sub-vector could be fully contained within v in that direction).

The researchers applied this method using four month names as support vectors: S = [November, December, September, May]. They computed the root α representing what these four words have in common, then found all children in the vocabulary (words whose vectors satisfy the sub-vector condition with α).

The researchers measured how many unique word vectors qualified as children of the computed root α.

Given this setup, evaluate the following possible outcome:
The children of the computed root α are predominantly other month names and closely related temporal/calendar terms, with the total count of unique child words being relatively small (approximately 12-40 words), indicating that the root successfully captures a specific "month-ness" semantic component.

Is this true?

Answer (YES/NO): YES